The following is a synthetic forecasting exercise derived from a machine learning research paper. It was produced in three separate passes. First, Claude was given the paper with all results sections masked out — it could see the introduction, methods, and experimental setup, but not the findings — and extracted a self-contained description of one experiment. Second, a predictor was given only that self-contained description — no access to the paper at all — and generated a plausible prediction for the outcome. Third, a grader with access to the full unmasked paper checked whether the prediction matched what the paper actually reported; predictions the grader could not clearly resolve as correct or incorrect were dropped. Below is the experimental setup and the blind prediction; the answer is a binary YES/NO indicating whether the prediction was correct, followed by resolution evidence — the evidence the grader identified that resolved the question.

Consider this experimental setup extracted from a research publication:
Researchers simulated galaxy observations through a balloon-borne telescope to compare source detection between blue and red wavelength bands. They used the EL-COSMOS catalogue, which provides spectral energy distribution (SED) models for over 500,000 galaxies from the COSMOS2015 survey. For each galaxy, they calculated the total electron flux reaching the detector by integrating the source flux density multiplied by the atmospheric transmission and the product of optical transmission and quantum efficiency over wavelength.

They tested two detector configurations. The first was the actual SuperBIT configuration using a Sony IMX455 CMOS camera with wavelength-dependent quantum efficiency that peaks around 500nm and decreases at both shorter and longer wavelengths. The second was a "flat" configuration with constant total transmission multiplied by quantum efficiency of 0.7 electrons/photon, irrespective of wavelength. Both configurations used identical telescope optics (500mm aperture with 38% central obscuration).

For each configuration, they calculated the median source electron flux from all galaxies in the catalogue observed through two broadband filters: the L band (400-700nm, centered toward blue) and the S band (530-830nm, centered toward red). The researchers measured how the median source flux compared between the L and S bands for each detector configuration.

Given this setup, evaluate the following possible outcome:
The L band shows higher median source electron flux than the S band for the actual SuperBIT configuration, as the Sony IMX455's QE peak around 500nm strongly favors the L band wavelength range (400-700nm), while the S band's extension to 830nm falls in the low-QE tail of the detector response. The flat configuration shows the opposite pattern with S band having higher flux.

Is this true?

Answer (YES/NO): YES